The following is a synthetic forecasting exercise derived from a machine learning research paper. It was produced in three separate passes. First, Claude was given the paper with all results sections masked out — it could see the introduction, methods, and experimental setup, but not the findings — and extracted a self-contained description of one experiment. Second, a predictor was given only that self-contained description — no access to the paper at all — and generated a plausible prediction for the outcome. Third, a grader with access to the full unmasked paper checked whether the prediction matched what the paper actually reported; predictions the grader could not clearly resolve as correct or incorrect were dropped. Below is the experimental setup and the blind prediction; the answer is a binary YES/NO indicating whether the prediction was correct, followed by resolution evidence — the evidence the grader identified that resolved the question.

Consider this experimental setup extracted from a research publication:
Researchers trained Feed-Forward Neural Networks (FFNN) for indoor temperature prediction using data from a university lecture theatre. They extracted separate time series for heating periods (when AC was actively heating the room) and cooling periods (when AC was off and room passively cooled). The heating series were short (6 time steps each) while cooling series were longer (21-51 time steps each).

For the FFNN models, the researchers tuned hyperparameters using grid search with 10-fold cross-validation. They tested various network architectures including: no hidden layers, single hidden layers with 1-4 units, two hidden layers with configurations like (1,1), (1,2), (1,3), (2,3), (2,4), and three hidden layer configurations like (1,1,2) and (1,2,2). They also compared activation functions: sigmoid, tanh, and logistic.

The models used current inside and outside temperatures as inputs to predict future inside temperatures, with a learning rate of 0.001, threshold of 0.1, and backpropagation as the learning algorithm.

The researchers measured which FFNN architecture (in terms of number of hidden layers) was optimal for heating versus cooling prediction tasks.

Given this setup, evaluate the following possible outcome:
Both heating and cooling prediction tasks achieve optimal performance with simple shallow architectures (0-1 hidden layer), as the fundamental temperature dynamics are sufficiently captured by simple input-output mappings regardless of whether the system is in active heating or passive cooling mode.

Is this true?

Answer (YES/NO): NO